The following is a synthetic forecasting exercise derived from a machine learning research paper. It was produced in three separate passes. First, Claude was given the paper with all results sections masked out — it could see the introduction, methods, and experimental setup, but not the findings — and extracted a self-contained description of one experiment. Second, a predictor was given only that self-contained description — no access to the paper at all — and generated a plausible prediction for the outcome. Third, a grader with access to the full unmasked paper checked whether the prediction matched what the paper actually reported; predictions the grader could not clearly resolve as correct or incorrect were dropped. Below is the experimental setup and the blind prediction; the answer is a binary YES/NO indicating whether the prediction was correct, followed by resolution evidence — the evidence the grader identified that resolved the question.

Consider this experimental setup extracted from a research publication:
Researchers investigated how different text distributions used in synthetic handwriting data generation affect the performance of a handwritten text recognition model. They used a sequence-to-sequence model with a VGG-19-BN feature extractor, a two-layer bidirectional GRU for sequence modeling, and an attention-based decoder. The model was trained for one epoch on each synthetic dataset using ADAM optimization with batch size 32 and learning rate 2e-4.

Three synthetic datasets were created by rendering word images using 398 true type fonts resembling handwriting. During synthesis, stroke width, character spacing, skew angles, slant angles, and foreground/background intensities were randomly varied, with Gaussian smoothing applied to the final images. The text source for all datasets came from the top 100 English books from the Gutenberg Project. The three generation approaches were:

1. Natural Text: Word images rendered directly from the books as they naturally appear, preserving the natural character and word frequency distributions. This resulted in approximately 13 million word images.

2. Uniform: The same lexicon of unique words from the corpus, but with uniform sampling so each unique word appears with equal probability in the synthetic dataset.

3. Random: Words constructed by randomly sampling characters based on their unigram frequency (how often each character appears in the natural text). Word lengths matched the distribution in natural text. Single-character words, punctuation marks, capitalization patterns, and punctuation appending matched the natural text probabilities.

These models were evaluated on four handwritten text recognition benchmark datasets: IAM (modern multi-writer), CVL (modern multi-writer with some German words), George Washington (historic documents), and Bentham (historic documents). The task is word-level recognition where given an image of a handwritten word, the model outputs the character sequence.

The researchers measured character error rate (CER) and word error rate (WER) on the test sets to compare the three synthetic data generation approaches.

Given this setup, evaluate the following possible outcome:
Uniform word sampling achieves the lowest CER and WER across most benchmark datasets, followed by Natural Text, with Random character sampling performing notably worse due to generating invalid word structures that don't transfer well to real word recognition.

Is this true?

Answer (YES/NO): NO